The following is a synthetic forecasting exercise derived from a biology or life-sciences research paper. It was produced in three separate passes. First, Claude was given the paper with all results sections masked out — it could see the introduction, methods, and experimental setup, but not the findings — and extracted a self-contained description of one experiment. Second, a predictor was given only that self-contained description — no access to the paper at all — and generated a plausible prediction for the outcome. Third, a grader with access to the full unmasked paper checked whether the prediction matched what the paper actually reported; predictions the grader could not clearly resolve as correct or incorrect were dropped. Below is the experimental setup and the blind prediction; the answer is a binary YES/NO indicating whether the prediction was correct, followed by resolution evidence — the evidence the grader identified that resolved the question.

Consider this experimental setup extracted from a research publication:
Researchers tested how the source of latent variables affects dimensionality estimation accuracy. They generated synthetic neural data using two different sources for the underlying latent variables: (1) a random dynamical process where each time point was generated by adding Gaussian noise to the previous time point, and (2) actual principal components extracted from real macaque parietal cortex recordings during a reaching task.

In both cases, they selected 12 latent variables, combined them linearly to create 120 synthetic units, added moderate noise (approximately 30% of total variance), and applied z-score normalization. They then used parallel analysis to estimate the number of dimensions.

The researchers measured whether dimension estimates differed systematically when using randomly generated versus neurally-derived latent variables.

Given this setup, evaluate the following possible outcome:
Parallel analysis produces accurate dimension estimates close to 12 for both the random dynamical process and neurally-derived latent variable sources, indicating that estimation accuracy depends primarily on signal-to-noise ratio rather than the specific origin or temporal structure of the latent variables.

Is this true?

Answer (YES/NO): YES